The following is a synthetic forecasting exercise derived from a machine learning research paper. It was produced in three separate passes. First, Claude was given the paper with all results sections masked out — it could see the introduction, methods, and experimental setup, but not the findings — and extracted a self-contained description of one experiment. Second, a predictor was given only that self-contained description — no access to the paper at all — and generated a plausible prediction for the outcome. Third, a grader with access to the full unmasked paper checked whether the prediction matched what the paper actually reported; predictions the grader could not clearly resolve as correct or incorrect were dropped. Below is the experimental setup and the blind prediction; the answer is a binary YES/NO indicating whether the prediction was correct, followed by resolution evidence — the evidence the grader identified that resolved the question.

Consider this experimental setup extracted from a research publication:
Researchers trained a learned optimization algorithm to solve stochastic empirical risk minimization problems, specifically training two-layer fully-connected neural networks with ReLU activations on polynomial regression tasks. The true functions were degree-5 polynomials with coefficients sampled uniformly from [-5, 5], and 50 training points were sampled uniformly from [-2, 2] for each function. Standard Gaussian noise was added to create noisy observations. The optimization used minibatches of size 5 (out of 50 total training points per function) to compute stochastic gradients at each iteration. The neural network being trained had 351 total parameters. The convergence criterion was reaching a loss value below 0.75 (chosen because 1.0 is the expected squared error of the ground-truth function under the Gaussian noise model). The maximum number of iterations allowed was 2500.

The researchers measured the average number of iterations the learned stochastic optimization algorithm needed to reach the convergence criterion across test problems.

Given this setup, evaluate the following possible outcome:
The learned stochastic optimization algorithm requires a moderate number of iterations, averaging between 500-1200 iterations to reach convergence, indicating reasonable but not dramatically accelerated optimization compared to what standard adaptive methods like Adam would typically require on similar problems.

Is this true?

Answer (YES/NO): YES